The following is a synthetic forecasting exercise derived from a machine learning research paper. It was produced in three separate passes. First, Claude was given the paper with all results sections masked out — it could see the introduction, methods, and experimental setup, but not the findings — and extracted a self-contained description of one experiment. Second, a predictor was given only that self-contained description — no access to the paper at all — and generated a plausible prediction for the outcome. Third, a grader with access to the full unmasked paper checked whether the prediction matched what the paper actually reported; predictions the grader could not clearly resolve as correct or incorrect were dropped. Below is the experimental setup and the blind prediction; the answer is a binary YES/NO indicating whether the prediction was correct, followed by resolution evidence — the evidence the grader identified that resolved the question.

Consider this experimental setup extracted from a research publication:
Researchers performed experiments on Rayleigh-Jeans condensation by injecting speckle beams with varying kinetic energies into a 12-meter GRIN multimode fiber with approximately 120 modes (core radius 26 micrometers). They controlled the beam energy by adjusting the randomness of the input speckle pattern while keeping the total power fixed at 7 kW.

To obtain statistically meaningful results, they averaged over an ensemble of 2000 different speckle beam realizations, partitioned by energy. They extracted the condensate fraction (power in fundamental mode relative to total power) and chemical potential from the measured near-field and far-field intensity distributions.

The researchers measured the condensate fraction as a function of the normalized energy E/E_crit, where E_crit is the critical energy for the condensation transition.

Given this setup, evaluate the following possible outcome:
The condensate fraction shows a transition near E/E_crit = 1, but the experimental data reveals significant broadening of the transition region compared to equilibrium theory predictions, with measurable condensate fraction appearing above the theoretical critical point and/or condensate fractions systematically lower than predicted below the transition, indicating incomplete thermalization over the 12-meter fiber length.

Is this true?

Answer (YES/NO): NO